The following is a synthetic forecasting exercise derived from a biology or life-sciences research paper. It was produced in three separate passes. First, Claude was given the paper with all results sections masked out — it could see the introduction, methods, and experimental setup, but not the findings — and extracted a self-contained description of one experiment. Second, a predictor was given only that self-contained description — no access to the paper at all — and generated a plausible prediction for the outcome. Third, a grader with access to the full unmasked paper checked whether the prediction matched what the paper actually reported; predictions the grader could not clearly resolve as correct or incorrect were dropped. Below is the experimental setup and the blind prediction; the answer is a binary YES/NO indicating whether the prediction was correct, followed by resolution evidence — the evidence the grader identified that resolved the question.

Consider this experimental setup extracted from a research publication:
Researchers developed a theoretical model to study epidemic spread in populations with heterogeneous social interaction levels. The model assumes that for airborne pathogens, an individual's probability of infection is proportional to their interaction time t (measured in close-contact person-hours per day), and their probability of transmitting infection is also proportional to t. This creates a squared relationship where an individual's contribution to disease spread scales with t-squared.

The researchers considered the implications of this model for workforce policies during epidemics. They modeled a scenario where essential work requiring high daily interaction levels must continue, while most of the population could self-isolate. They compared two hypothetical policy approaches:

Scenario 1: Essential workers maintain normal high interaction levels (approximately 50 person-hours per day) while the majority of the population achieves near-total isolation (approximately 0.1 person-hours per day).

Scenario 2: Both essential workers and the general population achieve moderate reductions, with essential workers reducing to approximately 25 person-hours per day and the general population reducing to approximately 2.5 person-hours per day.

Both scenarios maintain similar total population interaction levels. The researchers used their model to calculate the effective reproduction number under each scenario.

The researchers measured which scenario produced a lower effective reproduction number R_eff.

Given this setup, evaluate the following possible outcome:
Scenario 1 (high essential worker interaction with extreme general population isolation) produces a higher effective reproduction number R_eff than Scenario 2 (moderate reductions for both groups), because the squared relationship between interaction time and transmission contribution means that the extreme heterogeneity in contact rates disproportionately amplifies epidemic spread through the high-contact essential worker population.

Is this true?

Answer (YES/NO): YES